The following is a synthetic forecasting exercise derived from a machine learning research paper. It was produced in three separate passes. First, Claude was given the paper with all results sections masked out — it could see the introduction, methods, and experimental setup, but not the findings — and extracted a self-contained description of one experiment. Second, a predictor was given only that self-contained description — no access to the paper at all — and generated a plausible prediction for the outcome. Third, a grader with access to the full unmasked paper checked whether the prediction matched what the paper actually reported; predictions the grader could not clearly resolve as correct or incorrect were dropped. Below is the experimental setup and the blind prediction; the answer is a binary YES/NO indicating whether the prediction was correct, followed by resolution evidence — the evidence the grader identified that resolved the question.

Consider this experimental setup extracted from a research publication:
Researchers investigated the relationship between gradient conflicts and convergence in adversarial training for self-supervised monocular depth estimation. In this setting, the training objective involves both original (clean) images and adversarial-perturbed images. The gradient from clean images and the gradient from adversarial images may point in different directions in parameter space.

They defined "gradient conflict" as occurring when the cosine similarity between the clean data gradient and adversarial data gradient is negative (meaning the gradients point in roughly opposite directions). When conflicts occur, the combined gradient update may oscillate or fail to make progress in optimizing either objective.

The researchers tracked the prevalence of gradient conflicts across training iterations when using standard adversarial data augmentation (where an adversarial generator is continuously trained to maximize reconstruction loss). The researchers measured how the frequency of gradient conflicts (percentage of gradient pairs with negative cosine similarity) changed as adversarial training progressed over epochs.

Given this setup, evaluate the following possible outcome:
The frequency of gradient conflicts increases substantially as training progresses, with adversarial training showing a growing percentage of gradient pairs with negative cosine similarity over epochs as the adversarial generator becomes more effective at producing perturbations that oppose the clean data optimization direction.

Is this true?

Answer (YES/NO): YES